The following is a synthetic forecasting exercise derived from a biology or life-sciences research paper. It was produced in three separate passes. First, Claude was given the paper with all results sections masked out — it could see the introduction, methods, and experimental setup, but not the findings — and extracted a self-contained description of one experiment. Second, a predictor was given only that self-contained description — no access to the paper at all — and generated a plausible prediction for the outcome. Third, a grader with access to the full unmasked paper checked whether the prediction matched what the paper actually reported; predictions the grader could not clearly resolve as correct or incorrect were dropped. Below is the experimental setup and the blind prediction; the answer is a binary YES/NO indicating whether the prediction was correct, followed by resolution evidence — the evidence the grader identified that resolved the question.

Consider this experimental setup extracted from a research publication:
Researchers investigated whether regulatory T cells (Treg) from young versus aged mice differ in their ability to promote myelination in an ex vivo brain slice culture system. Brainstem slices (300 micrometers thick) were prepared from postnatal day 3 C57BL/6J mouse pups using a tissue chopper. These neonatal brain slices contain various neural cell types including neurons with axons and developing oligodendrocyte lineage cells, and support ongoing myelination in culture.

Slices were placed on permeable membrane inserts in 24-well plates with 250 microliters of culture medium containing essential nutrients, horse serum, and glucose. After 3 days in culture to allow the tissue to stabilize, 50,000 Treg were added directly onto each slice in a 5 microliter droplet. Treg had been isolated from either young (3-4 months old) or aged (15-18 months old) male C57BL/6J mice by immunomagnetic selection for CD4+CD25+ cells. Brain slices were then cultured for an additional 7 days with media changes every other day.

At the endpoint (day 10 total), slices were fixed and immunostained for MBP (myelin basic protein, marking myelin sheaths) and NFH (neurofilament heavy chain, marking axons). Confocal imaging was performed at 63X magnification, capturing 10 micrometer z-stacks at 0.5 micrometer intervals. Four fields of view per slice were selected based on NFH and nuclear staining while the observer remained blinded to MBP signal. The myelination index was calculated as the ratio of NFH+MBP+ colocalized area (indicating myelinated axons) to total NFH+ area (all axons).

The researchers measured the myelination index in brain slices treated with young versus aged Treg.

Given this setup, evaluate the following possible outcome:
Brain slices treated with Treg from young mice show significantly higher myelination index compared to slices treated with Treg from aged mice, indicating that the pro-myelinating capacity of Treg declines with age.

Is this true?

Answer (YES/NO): NO